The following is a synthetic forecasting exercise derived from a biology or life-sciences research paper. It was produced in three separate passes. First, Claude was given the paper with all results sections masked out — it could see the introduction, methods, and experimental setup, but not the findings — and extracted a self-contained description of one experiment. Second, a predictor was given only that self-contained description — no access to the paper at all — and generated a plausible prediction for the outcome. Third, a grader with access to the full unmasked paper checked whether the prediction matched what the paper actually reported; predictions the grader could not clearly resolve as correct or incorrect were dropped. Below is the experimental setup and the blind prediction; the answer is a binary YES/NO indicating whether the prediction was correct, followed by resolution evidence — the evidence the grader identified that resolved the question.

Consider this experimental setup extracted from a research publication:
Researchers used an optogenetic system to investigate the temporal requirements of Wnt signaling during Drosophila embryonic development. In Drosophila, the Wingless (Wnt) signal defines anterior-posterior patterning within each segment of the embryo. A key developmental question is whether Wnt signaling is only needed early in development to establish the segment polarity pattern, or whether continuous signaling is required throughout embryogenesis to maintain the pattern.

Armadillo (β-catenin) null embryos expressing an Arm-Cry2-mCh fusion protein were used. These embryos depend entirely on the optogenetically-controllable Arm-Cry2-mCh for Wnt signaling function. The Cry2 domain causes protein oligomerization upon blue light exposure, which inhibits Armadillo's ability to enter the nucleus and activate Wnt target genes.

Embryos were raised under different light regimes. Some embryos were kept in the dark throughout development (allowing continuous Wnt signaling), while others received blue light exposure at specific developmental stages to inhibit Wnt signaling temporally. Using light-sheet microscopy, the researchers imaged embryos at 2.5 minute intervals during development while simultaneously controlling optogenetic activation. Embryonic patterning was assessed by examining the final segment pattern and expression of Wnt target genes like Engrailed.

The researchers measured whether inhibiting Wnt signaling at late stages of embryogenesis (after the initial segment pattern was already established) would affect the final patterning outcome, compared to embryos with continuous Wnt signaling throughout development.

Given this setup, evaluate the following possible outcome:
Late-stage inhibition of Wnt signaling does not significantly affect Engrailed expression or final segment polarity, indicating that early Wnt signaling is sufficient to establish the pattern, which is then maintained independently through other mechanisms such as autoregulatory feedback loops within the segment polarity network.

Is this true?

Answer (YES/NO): NO